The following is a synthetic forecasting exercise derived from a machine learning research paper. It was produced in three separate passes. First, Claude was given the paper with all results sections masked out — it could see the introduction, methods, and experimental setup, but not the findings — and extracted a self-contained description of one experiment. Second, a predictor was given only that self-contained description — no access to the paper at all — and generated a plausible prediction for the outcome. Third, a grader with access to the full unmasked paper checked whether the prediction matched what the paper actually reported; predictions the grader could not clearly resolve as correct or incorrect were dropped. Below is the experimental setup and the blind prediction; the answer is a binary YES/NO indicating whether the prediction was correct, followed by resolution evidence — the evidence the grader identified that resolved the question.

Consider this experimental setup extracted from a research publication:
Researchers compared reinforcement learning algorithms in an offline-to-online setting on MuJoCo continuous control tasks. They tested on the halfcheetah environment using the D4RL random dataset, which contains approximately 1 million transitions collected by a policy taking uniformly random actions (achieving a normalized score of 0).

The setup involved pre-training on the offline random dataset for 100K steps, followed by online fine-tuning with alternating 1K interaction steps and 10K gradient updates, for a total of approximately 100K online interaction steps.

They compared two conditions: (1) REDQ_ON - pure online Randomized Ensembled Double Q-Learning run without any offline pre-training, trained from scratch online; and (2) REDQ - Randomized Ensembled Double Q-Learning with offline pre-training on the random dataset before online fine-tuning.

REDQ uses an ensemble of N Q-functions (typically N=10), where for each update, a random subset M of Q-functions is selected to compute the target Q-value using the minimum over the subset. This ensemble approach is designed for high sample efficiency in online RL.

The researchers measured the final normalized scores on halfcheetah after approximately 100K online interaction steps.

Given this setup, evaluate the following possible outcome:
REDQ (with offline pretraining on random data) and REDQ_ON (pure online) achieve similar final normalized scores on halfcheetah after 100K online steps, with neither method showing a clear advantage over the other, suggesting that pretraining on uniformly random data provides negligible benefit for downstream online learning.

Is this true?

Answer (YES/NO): NO